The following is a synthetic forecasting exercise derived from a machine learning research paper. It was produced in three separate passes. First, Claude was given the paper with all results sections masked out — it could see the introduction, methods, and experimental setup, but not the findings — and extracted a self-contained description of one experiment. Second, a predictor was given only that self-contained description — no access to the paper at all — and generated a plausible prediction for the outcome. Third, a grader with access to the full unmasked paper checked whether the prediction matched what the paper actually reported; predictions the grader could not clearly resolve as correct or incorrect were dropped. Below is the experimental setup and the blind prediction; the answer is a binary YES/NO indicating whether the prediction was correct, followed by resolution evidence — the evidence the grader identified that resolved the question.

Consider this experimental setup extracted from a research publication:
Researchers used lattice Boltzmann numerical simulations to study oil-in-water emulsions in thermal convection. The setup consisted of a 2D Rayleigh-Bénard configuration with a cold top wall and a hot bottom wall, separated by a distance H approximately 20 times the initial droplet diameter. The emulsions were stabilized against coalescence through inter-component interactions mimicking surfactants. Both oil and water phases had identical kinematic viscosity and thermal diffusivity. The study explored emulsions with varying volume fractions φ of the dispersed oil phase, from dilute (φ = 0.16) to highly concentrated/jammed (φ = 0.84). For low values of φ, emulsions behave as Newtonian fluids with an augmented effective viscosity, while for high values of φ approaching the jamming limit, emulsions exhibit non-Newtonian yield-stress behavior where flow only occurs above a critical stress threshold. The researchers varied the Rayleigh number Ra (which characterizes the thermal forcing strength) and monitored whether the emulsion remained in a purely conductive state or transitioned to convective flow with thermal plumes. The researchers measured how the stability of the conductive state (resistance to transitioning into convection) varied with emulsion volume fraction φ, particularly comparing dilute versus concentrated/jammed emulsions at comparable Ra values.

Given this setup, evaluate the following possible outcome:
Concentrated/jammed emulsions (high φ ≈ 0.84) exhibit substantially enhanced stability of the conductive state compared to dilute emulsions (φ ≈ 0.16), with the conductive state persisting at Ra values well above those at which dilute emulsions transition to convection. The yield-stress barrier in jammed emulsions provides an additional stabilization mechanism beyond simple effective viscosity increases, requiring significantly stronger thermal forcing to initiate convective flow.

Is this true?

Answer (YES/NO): YES